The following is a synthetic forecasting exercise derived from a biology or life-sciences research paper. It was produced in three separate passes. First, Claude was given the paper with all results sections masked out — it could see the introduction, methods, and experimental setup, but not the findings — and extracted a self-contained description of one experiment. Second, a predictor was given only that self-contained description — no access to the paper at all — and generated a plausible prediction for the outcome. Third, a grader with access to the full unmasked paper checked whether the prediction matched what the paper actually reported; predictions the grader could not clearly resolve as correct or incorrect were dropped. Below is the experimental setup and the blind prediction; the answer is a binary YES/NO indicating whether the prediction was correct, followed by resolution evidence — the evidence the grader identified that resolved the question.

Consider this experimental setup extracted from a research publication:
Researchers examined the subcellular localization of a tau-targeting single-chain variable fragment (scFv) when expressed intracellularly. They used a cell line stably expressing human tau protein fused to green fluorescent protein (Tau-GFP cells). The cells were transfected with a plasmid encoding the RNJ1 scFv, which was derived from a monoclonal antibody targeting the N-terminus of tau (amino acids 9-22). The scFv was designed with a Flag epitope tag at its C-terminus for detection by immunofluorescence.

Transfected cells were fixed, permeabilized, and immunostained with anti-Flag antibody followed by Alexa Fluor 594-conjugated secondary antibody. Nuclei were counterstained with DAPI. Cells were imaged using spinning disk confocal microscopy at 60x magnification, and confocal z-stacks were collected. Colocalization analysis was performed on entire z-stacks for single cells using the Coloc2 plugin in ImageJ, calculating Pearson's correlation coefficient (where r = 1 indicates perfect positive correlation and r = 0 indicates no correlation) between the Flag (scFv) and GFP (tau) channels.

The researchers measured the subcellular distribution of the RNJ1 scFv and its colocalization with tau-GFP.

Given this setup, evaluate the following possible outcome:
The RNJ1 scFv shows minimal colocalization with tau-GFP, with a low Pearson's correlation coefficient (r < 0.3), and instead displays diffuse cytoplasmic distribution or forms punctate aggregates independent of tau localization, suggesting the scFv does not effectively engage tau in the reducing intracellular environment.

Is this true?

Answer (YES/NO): NO